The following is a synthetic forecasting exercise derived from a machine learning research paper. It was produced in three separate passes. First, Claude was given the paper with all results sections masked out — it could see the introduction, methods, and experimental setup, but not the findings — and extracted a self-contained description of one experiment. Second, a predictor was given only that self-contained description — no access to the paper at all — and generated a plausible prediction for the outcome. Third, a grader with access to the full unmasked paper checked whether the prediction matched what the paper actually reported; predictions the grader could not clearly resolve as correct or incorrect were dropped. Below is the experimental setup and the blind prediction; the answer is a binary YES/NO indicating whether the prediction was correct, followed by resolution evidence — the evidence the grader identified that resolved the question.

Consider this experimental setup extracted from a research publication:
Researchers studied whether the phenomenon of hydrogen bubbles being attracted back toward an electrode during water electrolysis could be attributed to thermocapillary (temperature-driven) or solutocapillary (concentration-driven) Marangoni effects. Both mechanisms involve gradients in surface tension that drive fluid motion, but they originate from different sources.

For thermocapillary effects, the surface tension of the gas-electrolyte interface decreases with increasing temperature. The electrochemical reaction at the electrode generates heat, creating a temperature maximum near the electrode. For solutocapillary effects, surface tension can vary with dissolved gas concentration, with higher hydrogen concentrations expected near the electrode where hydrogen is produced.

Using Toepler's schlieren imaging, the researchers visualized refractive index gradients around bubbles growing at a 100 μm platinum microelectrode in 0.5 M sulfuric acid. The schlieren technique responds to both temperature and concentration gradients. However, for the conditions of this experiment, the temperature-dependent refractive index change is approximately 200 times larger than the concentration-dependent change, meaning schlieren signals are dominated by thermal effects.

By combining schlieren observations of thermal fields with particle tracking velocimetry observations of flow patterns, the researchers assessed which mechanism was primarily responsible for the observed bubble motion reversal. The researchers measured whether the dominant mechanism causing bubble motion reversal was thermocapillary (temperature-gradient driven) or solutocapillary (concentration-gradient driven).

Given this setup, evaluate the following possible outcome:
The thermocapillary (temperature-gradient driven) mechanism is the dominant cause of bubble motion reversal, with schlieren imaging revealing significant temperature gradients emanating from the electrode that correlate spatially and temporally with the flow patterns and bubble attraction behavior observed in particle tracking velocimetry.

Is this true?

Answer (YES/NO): YES